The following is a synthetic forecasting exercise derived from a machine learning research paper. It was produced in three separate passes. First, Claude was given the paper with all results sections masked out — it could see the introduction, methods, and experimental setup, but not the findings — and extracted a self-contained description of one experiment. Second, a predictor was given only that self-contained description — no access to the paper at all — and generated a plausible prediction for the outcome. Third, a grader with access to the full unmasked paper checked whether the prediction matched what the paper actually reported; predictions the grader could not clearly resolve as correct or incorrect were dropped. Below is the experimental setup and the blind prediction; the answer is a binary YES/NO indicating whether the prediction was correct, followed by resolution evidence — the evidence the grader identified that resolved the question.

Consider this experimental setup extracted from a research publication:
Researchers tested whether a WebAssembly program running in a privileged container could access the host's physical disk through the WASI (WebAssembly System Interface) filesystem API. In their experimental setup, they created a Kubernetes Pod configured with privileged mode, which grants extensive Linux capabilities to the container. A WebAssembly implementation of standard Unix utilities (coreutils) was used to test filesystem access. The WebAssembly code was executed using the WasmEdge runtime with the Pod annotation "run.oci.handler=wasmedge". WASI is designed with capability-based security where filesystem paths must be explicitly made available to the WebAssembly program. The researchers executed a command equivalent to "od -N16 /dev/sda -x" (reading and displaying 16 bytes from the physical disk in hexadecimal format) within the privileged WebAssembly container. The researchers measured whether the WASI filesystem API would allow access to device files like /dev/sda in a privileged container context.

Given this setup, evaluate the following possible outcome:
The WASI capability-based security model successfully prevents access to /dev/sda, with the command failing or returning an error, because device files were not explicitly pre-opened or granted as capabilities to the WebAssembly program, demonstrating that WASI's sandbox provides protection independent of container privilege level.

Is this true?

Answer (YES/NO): NO